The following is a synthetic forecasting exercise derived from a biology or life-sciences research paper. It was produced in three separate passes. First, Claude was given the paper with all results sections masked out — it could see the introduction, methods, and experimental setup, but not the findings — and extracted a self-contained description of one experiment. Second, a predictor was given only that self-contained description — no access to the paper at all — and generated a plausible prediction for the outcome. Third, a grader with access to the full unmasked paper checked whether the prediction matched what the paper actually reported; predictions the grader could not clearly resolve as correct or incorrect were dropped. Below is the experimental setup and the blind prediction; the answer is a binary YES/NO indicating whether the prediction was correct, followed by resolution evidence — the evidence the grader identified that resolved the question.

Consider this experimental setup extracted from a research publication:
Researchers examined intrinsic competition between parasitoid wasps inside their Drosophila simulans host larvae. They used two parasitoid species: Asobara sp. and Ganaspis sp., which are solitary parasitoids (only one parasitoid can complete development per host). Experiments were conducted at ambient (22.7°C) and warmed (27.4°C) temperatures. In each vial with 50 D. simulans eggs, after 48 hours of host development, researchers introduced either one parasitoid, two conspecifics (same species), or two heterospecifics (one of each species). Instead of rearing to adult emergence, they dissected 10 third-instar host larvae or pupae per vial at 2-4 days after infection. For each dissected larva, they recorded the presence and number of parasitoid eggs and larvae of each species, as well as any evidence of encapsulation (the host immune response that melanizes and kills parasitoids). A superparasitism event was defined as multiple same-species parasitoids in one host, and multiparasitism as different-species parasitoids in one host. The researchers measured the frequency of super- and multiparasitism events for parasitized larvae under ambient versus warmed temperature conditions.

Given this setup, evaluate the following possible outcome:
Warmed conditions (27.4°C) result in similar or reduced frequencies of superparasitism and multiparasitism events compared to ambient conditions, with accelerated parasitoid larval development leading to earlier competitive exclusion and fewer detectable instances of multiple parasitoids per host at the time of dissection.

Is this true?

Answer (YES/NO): NO